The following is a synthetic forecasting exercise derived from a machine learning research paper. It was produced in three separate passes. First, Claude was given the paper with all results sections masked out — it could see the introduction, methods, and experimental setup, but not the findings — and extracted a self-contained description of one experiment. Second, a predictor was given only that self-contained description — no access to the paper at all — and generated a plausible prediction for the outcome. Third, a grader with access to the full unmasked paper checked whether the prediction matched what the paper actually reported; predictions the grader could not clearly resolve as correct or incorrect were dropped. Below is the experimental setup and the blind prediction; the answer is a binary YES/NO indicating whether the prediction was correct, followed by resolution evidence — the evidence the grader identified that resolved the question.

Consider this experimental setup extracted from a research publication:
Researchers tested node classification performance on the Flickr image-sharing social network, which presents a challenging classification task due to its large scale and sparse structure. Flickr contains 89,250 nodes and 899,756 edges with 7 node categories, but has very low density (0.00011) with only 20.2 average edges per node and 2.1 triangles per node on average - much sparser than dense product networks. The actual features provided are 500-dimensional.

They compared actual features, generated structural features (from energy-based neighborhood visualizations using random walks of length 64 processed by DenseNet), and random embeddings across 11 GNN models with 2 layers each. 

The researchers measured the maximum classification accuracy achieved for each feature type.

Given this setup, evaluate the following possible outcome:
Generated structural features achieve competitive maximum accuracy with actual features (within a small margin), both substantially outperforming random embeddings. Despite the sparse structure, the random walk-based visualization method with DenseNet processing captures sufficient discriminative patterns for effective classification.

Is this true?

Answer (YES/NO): NO